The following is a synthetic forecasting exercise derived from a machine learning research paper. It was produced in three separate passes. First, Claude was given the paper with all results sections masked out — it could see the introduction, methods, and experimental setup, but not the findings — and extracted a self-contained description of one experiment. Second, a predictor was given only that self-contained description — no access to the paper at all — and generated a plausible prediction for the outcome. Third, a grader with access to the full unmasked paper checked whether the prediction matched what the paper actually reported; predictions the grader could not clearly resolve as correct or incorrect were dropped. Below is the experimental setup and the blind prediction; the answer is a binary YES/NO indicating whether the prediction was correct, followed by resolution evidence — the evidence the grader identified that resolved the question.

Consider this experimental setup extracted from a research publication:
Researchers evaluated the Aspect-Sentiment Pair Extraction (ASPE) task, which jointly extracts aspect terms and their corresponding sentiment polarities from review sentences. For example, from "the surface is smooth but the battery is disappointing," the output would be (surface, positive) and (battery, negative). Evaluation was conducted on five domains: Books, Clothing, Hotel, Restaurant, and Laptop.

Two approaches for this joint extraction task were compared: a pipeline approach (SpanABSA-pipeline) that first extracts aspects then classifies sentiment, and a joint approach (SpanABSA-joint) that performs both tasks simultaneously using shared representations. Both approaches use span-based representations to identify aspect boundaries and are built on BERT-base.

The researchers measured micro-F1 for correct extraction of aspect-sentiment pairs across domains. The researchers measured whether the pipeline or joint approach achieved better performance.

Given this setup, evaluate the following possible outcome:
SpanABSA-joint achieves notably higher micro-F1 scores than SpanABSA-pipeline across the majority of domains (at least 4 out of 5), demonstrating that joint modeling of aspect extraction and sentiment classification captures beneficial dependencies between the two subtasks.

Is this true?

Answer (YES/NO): NO